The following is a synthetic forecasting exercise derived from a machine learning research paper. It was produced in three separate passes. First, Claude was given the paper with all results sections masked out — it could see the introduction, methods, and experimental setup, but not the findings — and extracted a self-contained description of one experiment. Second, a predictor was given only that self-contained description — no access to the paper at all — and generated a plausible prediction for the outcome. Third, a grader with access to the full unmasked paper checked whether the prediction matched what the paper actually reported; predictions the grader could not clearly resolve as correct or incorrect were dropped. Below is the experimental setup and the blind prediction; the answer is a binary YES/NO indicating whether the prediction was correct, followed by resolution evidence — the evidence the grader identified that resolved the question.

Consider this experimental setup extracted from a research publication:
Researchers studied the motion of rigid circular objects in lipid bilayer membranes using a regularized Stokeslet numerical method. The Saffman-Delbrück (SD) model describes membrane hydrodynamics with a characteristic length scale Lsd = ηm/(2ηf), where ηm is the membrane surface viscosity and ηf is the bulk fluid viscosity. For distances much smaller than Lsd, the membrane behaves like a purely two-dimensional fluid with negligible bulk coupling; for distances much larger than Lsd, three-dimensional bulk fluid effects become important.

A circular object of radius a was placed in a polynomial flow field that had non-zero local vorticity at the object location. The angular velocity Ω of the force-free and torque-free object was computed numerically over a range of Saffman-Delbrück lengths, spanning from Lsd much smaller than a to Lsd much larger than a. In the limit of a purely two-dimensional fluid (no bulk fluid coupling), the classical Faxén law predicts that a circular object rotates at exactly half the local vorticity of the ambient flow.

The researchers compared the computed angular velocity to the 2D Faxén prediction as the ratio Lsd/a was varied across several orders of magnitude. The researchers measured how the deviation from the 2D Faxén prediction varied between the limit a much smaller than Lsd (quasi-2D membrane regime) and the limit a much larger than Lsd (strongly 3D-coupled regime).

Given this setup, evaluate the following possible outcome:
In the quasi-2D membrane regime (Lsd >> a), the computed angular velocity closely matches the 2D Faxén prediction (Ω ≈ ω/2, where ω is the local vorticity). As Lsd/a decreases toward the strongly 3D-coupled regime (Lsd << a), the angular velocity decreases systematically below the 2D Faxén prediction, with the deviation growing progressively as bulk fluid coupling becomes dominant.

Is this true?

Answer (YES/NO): NO